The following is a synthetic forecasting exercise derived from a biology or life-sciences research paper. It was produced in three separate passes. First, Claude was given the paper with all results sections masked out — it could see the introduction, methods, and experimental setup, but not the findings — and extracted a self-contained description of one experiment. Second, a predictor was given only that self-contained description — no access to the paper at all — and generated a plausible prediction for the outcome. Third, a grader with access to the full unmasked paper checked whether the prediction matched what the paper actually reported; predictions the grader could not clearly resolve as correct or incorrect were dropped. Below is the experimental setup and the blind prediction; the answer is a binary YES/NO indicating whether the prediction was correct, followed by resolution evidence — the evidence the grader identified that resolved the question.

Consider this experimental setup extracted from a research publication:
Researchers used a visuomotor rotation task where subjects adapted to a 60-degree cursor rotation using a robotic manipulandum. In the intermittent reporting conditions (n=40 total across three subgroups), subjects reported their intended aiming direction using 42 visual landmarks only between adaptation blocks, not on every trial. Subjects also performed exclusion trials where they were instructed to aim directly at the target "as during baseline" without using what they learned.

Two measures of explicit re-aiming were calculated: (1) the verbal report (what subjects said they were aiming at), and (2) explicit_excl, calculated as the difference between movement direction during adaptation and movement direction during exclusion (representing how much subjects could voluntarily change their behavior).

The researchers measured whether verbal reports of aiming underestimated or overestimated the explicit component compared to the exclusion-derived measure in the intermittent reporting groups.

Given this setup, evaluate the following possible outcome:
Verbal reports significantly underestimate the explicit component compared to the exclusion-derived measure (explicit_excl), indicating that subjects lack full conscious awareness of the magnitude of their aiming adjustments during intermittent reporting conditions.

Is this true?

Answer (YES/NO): NO